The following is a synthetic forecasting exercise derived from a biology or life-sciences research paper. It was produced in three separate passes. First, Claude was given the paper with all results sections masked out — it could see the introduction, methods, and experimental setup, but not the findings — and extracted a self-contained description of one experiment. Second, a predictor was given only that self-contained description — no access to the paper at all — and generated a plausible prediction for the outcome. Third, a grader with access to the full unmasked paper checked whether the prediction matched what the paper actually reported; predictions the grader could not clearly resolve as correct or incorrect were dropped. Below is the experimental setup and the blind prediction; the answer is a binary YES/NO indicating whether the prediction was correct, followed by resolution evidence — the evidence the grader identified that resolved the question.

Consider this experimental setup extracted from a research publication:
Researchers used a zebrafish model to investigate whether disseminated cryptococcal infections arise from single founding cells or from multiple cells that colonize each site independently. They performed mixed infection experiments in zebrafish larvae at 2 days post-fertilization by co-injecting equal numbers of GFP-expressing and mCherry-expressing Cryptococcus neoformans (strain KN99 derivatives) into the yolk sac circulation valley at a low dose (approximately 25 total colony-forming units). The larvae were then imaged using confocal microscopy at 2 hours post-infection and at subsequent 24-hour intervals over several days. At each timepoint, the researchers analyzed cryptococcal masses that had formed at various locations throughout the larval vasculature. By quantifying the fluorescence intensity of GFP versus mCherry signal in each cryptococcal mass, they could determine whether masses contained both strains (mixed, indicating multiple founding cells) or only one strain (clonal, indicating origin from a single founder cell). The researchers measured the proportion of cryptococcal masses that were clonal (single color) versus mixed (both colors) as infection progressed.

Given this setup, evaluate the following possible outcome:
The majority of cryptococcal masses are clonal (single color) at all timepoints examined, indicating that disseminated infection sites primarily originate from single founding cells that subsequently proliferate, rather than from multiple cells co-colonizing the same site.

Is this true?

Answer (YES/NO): YES